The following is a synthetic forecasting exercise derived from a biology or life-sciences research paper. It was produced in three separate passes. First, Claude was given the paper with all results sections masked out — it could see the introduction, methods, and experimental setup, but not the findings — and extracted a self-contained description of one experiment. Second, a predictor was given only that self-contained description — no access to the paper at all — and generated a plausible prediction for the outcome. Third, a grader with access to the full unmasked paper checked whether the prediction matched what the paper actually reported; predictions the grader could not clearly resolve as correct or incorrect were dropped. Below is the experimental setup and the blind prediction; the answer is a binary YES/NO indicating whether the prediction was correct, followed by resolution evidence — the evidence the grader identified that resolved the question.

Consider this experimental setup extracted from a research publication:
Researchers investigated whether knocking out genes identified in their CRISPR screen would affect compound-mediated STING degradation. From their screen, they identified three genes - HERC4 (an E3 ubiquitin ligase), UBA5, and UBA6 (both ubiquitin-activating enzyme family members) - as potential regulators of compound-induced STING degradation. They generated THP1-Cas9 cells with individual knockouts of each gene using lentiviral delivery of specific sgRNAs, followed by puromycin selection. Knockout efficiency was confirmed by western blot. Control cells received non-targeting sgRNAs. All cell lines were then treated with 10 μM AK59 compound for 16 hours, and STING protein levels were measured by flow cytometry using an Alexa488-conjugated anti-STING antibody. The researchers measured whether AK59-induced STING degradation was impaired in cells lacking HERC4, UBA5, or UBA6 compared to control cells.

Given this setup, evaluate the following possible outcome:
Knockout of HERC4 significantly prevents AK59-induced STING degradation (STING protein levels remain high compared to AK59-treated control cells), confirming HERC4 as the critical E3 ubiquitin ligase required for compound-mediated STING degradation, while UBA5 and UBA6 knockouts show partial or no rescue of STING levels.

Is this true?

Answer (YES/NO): NO